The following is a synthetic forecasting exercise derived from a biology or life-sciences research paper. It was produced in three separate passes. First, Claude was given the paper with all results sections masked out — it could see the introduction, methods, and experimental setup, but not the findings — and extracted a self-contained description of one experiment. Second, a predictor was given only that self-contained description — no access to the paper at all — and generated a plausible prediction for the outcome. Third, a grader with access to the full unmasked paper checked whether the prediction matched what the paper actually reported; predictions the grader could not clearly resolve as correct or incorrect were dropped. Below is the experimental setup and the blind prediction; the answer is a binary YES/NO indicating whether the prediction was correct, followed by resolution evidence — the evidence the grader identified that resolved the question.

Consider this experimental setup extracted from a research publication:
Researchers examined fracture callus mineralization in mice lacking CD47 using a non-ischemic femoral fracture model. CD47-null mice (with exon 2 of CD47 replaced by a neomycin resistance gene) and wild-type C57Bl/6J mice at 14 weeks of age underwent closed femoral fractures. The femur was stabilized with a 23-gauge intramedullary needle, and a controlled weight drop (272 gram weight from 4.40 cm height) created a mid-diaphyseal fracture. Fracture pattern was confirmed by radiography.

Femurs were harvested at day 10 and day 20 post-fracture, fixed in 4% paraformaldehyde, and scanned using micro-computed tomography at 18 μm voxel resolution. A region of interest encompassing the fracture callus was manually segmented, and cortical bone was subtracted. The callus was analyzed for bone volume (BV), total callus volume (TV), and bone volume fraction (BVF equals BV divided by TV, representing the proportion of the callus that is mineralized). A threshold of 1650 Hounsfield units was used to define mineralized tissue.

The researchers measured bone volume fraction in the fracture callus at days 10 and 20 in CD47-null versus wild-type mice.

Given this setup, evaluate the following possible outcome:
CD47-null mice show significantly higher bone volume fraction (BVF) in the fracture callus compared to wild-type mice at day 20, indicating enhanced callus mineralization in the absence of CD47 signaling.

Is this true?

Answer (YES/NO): NO